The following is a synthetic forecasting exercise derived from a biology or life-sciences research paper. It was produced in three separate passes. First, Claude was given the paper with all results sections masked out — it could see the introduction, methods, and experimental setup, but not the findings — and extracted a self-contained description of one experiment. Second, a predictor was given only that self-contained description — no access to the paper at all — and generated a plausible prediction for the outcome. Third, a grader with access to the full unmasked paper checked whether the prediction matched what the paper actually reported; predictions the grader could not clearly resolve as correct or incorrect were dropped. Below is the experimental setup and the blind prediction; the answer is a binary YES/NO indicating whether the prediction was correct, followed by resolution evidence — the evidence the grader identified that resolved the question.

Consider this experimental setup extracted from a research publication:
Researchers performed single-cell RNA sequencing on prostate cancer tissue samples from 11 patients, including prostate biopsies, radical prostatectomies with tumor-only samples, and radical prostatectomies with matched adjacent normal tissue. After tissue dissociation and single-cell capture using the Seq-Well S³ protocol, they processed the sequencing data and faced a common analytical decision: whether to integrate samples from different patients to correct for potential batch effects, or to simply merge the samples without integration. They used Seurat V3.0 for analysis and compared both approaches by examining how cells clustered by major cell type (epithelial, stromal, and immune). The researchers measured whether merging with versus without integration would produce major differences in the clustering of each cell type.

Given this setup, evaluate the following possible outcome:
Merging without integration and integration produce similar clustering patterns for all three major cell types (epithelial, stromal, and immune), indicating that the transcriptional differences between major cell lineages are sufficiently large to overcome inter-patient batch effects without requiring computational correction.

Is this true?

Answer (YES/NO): YES